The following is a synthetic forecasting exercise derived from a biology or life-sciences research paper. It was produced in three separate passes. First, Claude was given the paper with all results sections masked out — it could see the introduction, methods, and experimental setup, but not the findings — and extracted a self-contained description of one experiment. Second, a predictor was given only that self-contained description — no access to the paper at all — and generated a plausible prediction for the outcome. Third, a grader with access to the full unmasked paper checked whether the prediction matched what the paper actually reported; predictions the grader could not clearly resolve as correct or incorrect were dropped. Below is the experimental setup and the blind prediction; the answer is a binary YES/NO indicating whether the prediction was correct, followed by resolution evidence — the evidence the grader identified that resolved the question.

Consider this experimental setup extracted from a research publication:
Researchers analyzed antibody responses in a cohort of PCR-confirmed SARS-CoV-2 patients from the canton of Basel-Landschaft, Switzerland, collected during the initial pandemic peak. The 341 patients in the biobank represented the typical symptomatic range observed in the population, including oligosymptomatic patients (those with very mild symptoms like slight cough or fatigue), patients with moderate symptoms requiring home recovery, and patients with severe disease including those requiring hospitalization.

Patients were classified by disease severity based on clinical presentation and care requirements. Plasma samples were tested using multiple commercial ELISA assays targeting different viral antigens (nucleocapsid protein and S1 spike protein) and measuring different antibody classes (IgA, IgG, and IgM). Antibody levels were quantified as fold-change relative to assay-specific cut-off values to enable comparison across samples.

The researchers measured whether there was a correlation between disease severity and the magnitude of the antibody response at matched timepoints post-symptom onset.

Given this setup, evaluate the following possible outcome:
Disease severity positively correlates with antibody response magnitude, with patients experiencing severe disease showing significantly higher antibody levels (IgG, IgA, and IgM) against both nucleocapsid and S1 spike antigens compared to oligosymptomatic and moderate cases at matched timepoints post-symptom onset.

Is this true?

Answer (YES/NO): NO